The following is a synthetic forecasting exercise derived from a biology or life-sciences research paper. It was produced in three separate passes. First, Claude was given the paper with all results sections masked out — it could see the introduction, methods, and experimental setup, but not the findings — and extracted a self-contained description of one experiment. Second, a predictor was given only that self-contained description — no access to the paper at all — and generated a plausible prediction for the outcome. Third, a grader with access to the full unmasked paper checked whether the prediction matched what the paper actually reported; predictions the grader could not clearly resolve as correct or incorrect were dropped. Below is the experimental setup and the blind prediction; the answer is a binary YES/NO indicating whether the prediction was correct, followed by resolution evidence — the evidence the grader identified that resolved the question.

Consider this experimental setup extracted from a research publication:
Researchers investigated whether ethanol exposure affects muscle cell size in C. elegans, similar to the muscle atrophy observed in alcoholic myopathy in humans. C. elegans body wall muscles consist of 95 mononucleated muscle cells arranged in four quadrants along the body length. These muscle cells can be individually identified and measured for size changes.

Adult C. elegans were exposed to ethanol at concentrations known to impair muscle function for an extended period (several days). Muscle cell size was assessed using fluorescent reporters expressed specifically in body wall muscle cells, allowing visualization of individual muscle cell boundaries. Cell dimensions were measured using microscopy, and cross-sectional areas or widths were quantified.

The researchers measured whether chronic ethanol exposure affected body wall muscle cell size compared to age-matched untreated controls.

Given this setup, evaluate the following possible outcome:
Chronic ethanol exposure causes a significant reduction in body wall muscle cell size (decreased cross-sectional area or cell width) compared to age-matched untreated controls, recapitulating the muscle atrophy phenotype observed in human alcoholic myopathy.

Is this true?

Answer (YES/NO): YES